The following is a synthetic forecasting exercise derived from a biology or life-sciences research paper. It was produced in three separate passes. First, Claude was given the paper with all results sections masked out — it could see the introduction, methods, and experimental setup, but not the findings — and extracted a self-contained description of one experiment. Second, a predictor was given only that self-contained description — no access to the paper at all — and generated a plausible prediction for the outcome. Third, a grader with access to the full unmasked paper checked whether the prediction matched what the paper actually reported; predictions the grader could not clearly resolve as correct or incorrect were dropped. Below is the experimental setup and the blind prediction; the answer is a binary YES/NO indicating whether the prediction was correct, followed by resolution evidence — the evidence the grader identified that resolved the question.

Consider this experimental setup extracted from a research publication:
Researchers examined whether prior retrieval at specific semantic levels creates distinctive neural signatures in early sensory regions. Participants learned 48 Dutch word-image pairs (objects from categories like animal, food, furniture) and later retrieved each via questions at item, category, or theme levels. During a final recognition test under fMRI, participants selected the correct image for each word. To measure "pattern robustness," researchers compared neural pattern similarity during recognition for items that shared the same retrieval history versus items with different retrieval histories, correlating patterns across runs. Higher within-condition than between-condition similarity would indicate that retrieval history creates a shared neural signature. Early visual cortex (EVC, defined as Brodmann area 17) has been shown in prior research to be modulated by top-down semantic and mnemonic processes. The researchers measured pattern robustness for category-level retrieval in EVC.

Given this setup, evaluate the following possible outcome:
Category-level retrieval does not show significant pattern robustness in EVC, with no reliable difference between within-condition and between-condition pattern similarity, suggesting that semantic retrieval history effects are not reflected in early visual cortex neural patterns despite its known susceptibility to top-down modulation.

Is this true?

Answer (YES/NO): NO